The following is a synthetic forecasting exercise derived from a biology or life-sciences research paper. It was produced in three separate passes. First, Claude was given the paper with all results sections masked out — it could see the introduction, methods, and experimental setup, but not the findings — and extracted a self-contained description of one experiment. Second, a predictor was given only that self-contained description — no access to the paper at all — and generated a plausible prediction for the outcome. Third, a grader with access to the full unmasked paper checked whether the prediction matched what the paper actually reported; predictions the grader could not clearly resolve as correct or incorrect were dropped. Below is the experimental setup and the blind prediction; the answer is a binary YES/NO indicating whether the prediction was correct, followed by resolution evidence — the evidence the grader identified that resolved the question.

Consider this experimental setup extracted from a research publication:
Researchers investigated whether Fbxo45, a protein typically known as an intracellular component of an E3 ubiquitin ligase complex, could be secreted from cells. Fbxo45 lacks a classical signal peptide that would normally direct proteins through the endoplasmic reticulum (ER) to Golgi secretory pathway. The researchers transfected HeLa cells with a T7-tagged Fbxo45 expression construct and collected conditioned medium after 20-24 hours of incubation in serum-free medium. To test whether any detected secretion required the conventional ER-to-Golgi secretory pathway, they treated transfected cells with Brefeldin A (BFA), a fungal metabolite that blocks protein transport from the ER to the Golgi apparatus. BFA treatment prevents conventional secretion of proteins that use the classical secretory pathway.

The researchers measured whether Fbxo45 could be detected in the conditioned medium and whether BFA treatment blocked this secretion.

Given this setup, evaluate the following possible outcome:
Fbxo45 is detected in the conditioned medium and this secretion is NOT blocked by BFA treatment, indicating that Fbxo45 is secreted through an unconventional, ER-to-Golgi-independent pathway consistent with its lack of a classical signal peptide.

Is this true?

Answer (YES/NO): YES